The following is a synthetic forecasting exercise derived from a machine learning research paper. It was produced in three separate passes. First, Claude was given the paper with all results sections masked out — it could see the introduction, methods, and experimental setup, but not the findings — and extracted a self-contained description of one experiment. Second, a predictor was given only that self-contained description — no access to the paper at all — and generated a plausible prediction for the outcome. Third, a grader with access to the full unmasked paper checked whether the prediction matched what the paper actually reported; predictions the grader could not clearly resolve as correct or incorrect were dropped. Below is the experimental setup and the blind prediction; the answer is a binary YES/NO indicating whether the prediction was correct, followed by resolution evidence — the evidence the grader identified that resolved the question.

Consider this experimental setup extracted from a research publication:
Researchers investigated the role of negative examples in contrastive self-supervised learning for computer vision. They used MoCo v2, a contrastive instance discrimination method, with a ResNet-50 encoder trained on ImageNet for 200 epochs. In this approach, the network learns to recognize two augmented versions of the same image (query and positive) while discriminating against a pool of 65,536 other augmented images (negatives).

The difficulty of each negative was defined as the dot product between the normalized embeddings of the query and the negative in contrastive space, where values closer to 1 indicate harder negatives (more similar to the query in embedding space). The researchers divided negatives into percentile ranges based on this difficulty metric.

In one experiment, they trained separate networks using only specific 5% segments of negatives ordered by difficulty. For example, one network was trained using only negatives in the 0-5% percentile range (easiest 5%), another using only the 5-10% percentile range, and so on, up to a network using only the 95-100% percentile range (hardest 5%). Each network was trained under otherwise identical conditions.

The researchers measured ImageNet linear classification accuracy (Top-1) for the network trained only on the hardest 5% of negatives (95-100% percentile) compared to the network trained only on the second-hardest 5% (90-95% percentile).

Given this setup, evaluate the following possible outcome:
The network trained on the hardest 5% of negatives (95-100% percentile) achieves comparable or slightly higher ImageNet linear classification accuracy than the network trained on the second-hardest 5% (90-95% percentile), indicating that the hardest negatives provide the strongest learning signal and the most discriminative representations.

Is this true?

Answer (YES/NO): NO